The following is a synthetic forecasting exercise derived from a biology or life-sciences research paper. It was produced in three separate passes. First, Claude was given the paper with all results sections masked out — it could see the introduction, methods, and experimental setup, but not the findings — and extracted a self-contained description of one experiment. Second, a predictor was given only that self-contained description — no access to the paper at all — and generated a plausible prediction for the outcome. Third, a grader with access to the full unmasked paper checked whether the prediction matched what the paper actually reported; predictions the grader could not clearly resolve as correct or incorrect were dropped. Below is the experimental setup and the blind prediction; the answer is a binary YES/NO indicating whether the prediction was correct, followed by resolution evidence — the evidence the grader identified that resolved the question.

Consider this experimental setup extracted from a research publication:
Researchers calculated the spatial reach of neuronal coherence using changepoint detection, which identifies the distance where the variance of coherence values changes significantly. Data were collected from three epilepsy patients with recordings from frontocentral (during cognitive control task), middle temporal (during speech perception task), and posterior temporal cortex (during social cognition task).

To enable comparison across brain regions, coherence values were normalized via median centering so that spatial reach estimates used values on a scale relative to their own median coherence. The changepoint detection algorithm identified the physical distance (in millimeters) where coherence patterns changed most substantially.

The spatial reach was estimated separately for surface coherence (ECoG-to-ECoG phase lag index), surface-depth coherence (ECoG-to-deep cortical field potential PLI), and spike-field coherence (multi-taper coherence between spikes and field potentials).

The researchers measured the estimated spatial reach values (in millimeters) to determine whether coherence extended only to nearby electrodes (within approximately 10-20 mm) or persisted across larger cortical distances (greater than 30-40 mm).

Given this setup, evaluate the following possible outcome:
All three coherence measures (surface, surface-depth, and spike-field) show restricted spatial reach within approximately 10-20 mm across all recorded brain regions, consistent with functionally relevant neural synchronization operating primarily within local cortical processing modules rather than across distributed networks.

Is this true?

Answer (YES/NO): NO